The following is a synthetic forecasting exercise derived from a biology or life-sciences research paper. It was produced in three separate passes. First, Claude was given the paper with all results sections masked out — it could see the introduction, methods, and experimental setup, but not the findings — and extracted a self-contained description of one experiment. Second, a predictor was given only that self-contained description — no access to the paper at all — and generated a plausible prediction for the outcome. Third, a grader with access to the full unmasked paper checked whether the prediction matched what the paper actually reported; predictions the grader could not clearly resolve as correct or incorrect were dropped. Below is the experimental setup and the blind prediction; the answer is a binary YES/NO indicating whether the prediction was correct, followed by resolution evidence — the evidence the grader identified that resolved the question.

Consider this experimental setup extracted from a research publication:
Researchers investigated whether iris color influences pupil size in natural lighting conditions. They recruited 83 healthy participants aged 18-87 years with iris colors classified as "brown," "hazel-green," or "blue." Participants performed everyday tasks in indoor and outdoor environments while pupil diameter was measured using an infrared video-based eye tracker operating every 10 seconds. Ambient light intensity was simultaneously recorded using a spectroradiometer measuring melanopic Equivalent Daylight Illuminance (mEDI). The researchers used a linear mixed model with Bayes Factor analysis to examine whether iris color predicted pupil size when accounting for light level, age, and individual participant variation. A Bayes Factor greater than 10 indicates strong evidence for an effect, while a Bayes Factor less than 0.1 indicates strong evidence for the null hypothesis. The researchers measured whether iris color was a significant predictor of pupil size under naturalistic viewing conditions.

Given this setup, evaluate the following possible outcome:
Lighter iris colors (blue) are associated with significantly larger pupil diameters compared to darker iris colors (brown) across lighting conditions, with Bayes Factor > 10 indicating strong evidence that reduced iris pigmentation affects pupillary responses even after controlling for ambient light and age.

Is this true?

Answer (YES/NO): NO